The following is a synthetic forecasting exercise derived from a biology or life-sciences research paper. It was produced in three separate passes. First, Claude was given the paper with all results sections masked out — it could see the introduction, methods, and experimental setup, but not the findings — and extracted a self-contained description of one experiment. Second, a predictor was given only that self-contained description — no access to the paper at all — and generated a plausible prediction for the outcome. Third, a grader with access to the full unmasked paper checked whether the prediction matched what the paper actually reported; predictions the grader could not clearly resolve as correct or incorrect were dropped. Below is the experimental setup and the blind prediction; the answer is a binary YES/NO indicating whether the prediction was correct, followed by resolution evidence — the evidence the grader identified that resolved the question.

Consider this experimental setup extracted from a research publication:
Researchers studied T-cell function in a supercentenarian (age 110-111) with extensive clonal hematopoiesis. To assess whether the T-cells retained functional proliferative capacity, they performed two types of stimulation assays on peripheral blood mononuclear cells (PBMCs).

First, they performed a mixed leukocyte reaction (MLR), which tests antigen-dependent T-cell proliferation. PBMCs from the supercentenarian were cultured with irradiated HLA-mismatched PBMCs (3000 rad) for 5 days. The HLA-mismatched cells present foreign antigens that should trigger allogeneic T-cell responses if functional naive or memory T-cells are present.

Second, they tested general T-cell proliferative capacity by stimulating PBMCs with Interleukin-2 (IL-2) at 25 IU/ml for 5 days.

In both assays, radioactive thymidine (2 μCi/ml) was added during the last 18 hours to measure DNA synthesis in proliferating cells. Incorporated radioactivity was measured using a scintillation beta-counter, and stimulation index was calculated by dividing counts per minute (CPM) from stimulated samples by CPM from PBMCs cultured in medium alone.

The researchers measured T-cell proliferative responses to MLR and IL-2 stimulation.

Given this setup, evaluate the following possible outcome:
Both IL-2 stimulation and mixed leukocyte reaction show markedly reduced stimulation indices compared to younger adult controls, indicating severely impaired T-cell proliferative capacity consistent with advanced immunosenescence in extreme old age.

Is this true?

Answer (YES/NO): NO